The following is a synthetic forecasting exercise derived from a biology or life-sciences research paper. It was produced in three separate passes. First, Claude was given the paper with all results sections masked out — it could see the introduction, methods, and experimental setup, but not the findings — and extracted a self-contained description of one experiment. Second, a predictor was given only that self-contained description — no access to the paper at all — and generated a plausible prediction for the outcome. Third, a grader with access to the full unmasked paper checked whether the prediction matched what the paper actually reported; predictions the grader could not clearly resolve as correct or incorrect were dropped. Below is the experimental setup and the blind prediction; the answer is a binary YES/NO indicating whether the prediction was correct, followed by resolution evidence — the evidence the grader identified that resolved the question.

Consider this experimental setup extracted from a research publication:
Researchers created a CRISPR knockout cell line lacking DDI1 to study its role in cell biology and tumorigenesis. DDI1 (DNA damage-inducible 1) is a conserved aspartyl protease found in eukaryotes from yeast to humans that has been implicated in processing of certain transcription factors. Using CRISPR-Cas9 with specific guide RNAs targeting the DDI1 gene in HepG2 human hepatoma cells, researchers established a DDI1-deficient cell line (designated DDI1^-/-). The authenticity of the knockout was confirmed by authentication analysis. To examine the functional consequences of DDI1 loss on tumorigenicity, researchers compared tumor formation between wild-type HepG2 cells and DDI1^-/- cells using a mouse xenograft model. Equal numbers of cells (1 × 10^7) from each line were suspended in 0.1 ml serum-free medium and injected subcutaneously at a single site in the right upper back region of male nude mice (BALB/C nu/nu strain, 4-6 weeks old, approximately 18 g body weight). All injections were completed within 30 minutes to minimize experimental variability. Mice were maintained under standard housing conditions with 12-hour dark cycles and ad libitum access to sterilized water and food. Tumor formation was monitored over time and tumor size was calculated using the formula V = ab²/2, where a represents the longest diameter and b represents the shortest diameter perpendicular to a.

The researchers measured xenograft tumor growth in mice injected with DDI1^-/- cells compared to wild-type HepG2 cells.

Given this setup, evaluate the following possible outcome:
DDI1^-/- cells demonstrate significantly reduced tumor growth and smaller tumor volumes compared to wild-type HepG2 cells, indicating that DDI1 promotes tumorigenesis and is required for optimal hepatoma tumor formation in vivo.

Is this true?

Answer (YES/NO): NO